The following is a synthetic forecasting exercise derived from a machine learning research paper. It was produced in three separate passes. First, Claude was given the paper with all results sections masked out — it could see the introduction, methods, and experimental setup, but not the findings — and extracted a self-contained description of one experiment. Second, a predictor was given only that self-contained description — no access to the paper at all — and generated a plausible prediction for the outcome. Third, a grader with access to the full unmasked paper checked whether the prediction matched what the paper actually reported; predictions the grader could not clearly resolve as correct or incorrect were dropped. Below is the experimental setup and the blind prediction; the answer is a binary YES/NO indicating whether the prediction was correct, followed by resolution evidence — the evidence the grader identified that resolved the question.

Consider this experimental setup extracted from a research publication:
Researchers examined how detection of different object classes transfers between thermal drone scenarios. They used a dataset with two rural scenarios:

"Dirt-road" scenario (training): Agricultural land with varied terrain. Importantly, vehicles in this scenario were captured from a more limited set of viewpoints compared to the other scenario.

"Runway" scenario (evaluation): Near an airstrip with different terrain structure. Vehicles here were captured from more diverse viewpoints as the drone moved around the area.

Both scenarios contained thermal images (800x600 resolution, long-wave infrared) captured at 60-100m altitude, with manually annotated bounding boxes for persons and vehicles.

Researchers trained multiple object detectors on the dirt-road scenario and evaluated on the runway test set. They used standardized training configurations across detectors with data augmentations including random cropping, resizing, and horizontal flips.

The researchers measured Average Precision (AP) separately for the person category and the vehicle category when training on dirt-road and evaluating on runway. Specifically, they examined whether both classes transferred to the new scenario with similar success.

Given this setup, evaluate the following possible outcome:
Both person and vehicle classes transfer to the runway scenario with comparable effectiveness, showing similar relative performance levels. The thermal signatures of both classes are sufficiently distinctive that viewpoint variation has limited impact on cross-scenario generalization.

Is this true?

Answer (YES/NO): NO